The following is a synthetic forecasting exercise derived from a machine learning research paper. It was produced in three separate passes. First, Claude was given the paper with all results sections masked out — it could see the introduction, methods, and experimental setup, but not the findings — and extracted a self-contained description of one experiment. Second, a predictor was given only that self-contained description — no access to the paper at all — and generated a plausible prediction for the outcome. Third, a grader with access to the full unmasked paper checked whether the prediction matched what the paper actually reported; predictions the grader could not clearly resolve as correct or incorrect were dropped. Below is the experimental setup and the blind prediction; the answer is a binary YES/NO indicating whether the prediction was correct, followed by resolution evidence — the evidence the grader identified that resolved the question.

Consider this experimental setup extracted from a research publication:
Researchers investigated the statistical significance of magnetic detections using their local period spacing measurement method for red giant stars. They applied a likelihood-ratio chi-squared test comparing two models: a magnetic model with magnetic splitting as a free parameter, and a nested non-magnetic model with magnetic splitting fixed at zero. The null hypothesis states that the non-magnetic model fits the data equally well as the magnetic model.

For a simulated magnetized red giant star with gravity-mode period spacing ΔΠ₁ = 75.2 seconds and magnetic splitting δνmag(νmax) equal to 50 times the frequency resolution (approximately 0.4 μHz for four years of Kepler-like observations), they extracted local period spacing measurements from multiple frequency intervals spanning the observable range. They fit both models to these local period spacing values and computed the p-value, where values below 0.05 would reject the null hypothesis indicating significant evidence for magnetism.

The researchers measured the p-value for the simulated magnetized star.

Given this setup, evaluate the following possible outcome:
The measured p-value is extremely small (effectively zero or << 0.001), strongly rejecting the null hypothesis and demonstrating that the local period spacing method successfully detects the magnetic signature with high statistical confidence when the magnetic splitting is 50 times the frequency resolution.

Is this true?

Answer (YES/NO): YES